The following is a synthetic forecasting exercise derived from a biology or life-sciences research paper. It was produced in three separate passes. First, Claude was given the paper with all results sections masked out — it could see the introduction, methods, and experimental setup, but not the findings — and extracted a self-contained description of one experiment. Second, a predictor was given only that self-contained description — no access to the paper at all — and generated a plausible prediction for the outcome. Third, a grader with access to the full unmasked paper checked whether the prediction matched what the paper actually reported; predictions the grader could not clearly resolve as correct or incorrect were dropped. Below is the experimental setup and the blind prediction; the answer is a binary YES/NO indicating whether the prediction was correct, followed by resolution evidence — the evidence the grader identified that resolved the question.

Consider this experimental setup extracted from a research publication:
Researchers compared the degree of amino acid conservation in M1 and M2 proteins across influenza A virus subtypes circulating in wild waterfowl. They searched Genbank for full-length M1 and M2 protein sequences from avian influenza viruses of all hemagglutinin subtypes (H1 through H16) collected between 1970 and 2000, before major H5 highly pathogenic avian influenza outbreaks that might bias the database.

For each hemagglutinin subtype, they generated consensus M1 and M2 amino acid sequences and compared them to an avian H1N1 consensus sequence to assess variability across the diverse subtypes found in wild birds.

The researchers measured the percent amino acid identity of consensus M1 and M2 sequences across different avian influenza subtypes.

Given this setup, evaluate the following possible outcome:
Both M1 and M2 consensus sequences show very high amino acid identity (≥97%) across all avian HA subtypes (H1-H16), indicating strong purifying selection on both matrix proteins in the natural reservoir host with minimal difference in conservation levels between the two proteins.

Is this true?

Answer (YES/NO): NO